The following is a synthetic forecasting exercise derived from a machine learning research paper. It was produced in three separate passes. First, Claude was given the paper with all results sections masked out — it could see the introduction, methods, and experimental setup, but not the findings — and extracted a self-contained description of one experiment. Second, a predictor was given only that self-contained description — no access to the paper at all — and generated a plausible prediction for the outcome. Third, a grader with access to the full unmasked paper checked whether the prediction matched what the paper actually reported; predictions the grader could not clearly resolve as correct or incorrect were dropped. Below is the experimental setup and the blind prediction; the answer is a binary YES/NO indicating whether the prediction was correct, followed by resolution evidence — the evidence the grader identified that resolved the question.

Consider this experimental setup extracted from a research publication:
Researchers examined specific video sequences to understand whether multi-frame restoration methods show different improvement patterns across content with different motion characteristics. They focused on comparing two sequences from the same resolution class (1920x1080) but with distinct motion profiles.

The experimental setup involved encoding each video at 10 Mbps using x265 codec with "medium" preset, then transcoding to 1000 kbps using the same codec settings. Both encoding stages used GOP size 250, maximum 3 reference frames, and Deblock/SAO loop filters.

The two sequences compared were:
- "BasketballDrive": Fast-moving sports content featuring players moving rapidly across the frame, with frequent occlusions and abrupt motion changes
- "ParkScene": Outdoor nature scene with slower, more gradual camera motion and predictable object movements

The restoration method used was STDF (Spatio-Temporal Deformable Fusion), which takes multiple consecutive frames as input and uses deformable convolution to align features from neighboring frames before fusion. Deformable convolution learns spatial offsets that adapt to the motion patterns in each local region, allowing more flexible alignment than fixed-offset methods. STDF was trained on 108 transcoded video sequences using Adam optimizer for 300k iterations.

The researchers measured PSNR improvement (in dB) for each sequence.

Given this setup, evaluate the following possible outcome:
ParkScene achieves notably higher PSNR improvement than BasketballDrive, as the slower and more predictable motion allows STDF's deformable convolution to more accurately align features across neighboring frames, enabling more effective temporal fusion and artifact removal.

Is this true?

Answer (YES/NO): NO